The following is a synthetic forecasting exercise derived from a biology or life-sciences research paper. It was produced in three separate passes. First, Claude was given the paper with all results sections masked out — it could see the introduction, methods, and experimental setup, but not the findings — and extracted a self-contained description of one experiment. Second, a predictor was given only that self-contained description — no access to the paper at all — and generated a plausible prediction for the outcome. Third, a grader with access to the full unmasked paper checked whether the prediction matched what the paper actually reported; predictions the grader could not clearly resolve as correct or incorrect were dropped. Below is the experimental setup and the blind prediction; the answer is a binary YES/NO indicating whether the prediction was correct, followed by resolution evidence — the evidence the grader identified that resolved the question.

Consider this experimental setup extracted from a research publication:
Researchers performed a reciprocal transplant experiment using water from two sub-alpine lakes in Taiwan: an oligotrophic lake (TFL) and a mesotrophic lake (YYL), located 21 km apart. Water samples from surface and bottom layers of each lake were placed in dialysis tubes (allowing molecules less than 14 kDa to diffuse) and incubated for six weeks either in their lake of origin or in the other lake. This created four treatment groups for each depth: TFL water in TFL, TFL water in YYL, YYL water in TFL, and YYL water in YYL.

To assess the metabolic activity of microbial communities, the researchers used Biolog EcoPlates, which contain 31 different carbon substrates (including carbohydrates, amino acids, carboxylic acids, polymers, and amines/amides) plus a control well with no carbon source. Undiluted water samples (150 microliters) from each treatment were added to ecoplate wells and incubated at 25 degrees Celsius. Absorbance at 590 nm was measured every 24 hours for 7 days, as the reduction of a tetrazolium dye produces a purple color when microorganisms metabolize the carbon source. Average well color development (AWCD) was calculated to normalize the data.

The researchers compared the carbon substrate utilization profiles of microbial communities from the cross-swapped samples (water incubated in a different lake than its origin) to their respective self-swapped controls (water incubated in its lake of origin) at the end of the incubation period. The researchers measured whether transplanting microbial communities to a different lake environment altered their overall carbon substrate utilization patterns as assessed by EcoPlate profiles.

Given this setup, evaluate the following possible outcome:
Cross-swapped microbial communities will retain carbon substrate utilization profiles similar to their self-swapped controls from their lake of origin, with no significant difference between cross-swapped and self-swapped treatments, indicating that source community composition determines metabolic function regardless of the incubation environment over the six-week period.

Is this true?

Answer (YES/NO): NO